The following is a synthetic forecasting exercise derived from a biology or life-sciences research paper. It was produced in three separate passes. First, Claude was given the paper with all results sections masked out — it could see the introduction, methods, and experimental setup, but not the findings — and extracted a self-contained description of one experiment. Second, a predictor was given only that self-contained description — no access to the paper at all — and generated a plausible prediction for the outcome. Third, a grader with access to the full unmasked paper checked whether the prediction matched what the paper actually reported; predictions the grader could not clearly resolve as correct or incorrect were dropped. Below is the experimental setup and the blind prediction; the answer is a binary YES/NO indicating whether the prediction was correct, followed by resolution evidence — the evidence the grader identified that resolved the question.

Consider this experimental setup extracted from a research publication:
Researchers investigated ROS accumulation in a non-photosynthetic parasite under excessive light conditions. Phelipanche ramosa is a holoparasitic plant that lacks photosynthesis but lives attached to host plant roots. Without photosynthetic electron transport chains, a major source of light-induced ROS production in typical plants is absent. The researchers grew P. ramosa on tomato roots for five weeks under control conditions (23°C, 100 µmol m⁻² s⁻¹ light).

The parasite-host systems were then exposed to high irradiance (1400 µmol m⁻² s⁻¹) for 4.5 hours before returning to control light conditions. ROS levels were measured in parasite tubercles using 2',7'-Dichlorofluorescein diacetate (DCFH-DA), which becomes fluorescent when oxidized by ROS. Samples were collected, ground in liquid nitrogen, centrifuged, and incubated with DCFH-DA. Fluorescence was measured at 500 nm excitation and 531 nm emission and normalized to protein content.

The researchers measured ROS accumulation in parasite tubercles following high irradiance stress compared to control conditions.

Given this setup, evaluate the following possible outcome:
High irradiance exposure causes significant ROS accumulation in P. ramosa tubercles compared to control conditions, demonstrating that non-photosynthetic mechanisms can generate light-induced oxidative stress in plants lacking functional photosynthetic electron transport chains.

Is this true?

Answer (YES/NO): YES